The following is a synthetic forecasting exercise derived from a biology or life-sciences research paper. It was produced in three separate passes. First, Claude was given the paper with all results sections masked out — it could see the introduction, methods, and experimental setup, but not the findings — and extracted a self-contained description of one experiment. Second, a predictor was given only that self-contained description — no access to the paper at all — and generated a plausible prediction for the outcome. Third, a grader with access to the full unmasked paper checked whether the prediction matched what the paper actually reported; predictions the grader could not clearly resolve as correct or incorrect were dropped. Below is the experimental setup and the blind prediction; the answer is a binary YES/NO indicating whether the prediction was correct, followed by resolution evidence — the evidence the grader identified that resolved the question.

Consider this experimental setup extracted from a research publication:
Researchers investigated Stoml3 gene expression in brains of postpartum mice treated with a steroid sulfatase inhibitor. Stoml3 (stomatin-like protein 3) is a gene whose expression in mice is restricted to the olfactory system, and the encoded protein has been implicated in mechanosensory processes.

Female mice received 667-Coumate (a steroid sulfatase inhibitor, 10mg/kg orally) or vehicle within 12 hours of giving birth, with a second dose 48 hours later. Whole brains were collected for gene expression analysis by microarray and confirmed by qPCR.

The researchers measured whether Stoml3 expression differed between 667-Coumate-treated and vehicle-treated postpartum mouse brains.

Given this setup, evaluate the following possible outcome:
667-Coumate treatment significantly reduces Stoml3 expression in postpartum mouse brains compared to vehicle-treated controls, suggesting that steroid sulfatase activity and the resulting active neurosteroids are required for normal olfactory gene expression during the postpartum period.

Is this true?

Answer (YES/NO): NO